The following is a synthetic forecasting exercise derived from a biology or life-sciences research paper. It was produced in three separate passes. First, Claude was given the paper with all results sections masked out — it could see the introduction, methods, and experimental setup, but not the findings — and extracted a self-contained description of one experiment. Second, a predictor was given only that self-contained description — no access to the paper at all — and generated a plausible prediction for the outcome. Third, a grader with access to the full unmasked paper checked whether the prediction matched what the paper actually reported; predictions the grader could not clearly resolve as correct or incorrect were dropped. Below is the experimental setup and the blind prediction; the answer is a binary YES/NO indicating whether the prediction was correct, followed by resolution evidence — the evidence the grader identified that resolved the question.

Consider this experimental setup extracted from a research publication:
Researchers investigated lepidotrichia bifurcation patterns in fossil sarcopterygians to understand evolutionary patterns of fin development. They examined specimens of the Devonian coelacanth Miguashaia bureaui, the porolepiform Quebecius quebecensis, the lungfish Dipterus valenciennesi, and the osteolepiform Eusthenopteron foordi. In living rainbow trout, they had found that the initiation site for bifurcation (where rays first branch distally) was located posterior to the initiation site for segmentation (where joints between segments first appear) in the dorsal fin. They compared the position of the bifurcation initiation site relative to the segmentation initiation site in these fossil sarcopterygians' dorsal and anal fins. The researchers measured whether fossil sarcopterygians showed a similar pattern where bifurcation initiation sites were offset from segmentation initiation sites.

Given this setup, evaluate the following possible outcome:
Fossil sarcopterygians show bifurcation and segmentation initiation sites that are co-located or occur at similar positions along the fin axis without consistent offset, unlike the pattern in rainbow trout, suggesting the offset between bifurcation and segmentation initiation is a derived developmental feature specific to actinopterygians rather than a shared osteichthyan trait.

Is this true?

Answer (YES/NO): NO